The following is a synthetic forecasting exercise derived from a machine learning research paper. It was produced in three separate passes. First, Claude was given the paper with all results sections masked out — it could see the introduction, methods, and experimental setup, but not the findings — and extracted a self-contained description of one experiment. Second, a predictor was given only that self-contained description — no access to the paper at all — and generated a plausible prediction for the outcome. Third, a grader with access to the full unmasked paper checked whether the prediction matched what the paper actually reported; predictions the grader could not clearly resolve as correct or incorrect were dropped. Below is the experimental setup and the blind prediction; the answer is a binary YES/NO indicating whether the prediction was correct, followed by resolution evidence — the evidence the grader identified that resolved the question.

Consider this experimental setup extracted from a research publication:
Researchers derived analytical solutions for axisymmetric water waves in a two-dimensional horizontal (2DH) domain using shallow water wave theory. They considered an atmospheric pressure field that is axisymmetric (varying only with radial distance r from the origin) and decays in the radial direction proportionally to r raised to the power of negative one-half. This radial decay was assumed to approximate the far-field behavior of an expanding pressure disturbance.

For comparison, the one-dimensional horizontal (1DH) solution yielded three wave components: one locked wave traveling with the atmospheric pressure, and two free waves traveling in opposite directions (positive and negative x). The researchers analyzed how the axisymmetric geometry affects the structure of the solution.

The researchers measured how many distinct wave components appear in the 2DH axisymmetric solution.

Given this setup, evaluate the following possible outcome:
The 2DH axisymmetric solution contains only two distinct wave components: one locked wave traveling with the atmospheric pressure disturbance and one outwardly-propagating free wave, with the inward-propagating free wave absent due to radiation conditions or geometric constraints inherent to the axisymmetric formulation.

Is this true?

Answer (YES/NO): YES